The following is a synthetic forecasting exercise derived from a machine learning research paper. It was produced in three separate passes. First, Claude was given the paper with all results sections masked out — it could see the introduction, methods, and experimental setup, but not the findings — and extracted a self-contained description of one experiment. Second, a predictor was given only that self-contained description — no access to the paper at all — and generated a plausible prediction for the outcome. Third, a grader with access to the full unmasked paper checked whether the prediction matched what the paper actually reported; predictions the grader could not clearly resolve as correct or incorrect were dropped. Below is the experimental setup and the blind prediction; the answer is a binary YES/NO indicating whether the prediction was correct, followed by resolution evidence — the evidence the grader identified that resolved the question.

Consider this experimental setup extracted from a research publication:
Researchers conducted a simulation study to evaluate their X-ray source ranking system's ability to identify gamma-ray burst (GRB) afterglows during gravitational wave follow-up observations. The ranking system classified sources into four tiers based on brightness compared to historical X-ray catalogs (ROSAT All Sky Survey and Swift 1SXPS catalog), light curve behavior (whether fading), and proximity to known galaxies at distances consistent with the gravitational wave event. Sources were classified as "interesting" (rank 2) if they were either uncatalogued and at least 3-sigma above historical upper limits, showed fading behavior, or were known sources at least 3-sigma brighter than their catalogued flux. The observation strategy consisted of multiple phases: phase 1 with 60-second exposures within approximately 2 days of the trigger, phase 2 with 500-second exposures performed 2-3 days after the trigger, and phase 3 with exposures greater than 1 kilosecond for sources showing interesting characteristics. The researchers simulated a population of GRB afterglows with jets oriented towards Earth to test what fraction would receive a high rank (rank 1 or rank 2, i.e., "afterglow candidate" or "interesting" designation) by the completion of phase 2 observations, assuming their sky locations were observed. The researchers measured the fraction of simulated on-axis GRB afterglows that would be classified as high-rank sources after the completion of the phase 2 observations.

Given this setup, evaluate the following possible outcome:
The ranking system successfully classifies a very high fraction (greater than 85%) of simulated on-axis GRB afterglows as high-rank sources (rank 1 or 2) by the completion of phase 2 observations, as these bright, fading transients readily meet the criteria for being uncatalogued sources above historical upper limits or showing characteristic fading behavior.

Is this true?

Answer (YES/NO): NO